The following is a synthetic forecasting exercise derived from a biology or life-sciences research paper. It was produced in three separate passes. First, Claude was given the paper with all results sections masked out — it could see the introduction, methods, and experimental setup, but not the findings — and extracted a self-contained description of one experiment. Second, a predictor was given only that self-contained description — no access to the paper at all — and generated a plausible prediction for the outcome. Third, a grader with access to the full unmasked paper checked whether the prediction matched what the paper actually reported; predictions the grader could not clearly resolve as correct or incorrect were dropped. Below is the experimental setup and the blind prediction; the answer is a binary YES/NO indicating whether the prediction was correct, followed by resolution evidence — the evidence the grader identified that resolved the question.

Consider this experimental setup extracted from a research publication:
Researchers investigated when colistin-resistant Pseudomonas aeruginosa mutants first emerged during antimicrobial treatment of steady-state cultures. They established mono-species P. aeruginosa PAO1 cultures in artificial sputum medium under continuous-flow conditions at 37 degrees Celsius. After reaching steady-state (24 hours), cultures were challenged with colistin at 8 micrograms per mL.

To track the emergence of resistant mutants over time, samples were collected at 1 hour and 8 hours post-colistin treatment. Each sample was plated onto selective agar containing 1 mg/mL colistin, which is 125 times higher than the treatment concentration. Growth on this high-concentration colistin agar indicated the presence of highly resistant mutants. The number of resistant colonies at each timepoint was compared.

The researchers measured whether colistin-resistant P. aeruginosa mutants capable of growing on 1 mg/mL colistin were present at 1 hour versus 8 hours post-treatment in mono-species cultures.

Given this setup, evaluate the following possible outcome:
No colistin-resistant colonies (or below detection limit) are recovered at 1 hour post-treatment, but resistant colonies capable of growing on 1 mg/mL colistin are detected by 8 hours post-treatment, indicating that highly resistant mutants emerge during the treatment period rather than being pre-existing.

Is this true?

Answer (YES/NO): NO